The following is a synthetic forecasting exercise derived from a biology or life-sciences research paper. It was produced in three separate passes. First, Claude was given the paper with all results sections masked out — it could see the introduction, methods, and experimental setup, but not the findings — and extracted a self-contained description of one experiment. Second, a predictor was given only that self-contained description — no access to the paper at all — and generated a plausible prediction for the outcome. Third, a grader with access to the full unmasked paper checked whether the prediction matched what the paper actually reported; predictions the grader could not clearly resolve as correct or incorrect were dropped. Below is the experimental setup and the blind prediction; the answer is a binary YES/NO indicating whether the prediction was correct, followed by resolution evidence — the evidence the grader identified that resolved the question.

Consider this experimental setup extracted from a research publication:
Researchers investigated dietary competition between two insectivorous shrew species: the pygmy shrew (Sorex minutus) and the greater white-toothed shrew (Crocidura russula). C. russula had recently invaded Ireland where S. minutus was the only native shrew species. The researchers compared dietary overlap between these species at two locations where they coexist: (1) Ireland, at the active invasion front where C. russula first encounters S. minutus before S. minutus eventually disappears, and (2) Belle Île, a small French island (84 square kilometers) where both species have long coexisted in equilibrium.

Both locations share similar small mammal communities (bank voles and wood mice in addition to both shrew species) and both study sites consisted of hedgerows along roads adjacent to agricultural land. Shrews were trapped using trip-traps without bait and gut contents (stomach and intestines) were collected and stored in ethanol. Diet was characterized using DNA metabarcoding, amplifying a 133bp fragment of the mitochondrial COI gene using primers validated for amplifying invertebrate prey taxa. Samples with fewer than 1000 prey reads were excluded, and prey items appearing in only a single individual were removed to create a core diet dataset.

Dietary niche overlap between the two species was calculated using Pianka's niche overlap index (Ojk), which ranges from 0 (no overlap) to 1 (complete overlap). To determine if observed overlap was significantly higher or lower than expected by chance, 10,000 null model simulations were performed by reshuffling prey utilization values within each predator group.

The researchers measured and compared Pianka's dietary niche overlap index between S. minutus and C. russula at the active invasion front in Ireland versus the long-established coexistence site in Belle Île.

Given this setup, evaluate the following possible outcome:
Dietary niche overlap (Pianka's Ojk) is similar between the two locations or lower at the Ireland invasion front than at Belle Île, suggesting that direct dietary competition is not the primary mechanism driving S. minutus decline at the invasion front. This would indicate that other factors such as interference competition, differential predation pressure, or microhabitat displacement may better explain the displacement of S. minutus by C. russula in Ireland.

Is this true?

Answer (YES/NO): NO